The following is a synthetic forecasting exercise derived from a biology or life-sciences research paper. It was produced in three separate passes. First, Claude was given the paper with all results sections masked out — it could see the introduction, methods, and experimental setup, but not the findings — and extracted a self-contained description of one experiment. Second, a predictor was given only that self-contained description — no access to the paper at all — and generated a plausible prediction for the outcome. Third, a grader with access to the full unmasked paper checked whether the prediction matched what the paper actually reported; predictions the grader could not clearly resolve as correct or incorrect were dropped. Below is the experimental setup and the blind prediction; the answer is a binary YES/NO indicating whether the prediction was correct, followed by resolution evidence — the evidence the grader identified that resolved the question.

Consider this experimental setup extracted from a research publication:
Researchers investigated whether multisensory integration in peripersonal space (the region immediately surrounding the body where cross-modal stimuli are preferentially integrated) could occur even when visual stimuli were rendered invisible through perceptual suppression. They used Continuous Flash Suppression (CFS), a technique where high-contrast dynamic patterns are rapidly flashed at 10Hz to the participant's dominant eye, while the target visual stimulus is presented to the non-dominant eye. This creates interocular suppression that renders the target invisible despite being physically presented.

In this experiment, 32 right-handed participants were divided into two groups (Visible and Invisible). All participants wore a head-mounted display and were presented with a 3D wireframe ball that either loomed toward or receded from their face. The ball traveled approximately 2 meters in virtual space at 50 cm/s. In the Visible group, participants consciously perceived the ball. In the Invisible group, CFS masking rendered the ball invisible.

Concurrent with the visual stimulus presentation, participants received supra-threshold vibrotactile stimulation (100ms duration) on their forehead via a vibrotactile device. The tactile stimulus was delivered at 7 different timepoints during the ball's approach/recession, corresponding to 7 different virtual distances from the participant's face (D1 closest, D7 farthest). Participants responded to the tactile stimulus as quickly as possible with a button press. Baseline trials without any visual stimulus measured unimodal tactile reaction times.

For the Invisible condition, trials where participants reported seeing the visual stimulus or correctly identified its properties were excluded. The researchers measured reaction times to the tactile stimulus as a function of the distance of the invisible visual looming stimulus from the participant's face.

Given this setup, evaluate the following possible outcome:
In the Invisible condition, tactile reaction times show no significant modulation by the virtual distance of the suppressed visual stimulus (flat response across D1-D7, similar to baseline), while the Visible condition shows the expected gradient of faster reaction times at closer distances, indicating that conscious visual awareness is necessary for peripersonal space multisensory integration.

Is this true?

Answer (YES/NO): NO